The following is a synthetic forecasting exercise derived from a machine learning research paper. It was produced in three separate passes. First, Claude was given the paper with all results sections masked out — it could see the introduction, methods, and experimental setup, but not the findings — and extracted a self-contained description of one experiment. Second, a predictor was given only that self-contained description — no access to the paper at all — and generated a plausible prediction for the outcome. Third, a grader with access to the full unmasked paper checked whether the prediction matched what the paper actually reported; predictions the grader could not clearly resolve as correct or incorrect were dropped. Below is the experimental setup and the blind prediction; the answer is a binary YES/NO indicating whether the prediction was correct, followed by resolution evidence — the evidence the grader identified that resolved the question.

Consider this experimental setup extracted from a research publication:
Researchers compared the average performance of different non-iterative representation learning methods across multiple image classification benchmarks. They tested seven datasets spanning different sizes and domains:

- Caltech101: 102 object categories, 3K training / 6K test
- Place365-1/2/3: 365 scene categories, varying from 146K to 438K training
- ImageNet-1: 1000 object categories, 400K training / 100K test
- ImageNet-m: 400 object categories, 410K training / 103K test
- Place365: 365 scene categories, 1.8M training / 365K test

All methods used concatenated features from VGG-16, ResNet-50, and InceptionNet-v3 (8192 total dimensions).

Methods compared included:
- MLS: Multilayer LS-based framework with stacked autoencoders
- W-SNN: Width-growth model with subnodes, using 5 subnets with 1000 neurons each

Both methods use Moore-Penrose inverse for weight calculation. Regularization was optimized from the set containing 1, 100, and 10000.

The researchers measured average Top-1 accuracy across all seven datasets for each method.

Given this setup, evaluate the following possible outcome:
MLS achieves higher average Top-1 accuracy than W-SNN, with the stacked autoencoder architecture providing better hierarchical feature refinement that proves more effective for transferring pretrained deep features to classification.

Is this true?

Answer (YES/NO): NO